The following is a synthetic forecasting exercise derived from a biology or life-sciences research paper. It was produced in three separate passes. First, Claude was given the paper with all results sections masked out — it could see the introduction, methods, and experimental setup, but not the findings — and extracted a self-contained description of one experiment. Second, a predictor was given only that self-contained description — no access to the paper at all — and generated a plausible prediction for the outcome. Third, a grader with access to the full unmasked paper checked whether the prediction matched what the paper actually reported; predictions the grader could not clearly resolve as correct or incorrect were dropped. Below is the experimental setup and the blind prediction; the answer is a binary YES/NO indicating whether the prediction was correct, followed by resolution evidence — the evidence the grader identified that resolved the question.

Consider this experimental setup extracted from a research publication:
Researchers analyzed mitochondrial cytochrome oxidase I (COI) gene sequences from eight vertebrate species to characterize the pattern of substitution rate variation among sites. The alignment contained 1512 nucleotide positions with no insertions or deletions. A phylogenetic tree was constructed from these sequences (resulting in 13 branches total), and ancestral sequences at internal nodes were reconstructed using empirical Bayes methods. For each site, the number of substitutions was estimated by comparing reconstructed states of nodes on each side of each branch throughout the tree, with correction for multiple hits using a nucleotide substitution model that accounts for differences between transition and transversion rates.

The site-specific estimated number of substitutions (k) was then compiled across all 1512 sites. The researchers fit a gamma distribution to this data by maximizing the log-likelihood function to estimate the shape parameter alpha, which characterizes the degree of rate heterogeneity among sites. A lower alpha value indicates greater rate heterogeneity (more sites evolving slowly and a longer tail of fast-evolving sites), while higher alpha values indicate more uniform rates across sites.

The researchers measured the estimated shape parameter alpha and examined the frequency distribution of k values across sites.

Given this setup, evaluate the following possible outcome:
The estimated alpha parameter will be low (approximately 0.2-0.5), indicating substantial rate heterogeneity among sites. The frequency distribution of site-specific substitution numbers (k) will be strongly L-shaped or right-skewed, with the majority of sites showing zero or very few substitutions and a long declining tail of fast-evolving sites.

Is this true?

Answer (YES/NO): YES